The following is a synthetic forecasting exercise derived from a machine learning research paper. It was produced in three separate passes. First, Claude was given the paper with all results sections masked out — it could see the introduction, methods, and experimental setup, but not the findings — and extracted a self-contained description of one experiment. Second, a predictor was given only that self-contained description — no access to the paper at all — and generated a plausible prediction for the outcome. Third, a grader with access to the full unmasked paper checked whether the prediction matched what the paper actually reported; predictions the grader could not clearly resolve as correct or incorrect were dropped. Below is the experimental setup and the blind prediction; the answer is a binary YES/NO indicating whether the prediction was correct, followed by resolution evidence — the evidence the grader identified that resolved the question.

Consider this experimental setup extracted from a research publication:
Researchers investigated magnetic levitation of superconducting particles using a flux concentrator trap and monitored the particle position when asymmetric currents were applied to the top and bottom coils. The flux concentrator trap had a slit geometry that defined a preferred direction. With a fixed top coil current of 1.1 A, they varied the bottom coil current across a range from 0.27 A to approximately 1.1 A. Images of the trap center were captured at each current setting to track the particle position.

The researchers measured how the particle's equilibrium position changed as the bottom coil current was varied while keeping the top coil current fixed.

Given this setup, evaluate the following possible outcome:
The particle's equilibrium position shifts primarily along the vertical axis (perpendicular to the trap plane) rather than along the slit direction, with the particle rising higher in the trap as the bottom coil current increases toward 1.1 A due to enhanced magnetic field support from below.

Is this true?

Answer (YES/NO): NO